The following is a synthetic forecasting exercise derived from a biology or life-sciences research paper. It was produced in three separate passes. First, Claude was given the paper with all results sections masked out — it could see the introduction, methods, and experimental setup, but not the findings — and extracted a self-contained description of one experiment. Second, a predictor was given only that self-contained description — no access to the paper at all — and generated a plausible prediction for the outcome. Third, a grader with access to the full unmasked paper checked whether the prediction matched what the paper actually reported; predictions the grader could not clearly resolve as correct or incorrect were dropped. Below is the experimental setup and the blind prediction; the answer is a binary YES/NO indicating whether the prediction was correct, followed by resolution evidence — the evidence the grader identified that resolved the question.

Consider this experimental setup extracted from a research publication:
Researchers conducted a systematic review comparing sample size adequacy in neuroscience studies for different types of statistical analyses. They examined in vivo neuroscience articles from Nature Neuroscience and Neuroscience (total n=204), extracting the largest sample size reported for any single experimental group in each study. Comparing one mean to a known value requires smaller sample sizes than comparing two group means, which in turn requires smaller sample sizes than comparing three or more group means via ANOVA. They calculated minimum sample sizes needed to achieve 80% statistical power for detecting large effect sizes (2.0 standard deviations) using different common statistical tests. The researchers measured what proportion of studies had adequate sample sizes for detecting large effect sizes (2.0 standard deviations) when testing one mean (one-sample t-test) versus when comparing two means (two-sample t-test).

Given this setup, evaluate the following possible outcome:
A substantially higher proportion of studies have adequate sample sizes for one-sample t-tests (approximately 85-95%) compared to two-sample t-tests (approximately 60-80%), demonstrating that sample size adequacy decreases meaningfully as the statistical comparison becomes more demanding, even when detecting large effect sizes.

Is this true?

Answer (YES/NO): NO